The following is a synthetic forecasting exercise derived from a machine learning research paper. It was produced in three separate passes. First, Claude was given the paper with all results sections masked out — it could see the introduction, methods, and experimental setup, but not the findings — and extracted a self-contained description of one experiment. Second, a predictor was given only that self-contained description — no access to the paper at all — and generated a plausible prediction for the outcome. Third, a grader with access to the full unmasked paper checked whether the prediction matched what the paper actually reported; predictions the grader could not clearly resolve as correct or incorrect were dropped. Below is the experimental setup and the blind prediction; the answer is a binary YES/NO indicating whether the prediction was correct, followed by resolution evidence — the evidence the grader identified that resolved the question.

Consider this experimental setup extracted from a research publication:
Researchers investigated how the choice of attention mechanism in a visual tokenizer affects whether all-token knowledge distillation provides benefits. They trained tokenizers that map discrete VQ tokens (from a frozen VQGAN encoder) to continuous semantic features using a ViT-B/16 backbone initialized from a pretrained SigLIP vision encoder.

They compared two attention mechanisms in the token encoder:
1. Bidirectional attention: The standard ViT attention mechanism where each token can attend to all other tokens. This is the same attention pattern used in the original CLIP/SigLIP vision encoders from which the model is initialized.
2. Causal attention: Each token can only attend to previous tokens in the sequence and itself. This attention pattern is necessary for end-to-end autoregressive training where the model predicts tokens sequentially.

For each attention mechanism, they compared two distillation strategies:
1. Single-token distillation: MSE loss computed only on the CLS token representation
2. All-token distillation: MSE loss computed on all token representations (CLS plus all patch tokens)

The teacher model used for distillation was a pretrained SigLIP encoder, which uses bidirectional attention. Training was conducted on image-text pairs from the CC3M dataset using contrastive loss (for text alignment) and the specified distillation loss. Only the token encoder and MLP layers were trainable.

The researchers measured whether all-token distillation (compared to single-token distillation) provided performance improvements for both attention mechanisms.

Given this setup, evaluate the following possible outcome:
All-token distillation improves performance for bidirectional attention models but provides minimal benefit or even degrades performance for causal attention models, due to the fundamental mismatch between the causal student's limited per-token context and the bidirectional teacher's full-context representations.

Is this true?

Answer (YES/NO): YES